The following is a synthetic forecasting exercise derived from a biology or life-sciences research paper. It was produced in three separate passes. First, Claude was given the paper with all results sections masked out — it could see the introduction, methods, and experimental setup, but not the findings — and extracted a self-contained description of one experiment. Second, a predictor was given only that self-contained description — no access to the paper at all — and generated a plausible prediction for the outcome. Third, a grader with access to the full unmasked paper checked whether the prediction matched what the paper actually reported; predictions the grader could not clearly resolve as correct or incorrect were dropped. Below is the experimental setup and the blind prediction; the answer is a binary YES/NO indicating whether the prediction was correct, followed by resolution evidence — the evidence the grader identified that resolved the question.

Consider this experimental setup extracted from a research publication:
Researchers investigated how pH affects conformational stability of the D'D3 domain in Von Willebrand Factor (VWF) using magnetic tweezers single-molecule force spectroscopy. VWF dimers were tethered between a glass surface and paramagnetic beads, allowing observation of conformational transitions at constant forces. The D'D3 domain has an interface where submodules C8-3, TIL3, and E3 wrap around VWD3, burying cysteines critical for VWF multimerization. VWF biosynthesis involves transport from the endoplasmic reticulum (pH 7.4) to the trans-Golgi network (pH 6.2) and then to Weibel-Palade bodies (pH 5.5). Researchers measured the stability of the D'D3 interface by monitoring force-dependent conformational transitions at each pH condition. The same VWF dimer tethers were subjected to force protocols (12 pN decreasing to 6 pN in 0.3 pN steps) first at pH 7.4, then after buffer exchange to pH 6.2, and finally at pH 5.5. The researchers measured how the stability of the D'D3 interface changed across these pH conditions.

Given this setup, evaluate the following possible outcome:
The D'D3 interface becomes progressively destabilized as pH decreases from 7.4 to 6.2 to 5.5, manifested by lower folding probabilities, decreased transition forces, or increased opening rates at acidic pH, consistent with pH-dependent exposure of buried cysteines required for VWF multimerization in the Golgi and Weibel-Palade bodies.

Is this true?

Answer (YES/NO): YES